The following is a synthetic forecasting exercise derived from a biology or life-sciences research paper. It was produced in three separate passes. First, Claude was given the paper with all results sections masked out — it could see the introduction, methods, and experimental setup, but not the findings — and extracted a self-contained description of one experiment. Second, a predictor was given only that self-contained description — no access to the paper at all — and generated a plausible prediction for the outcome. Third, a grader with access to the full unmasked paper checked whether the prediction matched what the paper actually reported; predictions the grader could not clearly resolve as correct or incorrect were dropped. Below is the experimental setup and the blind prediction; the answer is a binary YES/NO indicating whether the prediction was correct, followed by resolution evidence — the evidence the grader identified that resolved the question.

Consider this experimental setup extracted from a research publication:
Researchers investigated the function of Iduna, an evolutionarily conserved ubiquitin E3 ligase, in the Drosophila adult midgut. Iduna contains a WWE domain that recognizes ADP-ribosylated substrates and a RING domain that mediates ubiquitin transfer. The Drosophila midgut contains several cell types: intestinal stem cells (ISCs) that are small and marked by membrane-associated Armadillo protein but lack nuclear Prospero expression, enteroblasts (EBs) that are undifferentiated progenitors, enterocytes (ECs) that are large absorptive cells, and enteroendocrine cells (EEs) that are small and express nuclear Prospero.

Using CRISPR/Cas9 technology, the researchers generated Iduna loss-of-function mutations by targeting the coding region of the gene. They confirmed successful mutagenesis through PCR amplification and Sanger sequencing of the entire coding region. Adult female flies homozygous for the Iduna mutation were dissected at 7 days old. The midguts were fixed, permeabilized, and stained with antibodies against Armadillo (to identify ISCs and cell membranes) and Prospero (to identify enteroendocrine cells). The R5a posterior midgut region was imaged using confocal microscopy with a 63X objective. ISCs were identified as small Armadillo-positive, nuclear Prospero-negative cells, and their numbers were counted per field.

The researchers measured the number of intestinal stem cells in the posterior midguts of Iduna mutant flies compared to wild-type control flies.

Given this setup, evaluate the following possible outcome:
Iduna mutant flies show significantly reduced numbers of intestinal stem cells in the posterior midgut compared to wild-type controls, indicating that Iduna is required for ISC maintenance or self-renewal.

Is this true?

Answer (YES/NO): NO